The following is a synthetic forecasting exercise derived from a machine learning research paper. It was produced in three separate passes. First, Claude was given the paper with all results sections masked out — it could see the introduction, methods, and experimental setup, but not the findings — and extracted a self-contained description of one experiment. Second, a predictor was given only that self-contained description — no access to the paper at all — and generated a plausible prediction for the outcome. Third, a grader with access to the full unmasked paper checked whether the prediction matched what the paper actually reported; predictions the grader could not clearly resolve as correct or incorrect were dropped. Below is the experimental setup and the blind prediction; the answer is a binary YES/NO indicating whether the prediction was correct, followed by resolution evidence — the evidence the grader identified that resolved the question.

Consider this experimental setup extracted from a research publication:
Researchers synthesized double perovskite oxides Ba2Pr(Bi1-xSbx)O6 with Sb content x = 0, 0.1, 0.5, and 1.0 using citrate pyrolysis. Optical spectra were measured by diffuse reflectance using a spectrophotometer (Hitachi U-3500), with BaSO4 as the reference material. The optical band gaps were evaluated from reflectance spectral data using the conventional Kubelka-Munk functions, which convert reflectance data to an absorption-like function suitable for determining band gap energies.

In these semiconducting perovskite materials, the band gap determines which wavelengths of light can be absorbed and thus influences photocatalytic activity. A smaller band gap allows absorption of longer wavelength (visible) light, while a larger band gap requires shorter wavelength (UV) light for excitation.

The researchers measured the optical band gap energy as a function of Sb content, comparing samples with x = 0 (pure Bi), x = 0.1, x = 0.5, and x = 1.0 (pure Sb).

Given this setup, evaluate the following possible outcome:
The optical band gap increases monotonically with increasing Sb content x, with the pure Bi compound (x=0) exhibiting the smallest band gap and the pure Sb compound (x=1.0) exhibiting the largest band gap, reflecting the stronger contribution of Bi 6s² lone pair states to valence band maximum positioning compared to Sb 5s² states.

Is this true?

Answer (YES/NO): YES